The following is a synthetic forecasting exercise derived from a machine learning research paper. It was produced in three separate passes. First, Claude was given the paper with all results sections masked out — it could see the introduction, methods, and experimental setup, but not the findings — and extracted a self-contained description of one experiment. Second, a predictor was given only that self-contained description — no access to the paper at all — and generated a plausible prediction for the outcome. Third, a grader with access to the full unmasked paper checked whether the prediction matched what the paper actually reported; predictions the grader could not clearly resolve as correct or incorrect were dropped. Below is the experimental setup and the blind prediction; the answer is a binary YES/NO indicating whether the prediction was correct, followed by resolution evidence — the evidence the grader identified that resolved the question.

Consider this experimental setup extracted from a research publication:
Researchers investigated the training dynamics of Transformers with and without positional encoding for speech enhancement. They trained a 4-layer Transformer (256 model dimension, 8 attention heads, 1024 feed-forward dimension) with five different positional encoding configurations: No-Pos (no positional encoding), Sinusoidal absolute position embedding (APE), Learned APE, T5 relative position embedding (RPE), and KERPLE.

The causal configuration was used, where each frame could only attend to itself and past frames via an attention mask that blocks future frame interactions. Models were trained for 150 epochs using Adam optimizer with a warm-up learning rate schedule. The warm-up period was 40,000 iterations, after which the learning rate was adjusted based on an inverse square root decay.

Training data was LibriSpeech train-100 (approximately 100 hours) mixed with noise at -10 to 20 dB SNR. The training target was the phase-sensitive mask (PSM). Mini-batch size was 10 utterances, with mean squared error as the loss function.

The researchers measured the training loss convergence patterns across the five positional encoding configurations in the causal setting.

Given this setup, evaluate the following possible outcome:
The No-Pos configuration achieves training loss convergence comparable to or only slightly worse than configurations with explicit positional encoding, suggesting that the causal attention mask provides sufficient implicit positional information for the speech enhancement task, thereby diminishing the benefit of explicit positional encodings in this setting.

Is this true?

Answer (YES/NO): YES